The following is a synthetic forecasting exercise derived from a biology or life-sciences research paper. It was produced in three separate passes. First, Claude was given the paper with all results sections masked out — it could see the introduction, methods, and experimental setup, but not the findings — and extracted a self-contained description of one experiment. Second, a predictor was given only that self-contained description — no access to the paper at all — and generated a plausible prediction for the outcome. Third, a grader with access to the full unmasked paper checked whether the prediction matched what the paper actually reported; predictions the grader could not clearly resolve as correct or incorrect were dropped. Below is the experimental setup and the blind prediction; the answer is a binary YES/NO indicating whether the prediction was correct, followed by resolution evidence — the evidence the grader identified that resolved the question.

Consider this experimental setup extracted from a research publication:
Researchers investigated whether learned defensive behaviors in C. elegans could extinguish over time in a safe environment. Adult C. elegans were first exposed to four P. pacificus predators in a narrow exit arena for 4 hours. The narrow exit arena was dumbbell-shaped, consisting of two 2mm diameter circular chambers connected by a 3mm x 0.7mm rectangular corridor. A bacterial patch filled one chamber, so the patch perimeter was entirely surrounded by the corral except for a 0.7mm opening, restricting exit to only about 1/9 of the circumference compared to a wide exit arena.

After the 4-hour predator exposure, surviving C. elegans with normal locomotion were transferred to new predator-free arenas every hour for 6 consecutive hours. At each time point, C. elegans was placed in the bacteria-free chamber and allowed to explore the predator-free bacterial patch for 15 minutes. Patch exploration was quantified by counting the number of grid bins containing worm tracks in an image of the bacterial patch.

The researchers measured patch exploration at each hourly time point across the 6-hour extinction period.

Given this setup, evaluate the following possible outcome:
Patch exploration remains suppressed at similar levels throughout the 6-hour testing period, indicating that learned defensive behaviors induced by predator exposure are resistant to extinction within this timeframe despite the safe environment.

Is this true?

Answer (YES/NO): NO